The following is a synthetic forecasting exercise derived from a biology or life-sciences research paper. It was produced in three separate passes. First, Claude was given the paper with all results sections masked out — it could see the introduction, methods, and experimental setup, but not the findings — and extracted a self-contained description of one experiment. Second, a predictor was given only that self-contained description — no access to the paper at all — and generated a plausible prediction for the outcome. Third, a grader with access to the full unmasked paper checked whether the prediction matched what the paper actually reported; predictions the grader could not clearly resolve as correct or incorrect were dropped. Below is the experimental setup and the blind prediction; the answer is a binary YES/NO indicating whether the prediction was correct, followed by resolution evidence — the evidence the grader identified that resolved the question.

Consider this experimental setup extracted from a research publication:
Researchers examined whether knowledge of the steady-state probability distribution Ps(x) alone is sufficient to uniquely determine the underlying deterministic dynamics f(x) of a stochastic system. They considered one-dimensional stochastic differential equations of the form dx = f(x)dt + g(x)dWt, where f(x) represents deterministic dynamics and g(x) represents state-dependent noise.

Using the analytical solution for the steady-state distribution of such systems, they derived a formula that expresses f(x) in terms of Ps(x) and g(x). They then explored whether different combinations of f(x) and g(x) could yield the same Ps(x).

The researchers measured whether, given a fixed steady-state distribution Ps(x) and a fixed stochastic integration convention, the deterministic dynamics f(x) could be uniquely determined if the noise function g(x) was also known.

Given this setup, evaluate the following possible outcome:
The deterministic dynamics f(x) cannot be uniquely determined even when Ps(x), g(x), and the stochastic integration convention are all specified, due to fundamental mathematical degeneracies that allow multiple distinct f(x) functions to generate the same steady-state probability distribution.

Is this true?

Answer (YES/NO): NO